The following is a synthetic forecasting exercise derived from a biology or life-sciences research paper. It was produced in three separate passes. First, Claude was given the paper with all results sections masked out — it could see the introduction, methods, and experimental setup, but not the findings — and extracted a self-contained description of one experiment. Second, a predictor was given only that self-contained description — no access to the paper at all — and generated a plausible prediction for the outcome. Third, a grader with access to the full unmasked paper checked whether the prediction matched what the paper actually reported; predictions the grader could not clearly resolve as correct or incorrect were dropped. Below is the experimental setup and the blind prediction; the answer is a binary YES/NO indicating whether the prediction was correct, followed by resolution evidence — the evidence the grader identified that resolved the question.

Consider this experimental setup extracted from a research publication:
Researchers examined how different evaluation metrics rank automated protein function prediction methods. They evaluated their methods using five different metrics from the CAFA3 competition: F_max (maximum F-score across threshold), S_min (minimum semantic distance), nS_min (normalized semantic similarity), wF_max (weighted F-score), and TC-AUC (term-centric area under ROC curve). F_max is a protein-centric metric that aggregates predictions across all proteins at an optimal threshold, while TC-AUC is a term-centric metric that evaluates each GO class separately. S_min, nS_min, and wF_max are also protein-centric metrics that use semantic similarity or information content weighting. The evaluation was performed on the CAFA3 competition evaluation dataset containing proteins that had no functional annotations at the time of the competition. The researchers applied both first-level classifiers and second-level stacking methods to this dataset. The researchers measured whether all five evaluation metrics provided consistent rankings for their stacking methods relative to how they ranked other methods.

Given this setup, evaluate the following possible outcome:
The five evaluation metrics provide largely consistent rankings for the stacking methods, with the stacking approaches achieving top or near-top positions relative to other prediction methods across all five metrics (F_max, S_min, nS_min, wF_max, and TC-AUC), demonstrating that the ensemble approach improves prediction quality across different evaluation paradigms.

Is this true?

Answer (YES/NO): NO